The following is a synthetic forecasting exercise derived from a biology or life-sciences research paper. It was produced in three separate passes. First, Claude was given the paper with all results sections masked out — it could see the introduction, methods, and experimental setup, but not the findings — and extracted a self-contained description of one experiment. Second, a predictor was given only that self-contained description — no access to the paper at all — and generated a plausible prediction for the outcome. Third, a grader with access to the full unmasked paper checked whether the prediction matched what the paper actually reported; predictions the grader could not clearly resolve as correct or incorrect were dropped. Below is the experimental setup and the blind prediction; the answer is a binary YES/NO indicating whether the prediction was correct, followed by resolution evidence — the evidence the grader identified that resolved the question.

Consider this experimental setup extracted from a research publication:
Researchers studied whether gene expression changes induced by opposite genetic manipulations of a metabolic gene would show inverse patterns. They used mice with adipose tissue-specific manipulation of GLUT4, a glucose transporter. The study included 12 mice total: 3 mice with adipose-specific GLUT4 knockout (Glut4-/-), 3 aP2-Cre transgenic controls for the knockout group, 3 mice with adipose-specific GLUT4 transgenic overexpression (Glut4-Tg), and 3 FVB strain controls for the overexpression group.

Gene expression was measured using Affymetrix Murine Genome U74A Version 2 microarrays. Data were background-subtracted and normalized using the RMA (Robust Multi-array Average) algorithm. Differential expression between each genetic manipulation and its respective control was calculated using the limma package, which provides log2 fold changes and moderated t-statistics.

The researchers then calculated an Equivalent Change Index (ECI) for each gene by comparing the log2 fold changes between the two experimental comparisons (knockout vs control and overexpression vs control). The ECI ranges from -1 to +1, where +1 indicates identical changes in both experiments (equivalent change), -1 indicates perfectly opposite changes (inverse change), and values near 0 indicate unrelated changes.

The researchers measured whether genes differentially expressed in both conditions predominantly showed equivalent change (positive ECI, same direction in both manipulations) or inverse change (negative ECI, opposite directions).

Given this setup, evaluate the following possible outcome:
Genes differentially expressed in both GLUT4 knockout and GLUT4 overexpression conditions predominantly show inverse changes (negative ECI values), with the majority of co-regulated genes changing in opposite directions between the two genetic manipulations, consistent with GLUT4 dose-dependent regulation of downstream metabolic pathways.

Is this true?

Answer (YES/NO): YES